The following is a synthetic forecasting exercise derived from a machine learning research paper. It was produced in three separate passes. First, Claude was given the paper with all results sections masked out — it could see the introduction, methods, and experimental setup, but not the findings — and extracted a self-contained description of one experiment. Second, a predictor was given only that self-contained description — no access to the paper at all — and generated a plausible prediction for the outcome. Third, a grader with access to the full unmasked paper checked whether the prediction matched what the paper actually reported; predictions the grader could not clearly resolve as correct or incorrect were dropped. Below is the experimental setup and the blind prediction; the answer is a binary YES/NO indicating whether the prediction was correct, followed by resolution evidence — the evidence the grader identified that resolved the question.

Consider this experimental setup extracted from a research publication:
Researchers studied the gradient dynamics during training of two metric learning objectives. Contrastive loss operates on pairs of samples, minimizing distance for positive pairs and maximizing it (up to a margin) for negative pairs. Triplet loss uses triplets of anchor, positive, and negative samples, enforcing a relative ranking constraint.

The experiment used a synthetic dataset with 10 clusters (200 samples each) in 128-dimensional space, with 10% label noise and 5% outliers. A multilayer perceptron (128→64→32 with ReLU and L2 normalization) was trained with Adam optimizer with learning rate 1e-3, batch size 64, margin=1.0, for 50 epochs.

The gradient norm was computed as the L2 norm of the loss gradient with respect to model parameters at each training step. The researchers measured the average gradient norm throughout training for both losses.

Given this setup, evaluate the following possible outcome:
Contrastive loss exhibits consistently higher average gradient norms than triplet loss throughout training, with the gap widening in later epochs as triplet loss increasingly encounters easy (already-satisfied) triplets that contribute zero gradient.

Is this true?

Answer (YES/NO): NO